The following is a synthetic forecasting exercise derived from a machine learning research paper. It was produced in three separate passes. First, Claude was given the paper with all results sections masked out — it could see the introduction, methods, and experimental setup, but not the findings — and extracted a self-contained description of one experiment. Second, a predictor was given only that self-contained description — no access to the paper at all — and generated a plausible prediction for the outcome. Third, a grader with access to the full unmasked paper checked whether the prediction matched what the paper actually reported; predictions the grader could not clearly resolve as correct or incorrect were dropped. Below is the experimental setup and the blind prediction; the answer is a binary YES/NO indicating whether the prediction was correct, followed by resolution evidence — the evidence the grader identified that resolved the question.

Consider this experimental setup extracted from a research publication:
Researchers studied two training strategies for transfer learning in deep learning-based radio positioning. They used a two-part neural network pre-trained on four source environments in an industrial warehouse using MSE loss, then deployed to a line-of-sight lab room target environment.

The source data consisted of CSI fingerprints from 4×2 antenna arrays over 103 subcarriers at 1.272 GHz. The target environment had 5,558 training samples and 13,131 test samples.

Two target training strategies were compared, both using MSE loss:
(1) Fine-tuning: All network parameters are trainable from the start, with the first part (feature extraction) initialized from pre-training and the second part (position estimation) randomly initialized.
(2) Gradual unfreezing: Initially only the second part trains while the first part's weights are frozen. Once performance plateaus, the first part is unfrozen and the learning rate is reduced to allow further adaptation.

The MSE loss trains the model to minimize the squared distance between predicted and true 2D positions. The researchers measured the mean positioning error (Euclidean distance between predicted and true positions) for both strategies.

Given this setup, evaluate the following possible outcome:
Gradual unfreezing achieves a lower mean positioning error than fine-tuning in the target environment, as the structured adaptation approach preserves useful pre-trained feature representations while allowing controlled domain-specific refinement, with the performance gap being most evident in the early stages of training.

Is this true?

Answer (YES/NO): NO